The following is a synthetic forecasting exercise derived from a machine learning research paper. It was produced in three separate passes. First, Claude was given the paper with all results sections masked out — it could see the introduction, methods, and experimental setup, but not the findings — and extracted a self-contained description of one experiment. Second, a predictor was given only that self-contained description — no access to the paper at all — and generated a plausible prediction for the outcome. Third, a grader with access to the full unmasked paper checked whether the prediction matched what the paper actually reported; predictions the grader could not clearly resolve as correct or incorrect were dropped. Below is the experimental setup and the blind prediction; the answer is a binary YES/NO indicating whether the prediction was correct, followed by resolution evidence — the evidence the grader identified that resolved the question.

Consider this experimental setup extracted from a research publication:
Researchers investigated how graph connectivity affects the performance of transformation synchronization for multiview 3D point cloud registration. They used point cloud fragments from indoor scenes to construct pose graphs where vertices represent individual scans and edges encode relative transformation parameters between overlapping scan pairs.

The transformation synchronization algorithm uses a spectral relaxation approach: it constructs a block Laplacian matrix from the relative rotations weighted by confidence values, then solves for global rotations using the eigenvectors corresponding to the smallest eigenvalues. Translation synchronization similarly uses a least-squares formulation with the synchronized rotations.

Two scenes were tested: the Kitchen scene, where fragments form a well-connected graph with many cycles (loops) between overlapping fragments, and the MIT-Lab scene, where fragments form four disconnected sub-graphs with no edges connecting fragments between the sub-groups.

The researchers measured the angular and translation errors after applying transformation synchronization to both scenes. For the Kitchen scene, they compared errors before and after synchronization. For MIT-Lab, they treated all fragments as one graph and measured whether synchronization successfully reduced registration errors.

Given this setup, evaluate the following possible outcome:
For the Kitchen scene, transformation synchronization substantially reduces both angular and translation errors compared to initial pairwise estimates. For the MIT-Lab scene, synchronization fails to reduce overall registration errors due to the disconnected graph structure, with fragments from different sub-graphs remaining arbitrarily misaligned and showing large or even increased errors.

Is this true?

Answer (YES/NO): YES